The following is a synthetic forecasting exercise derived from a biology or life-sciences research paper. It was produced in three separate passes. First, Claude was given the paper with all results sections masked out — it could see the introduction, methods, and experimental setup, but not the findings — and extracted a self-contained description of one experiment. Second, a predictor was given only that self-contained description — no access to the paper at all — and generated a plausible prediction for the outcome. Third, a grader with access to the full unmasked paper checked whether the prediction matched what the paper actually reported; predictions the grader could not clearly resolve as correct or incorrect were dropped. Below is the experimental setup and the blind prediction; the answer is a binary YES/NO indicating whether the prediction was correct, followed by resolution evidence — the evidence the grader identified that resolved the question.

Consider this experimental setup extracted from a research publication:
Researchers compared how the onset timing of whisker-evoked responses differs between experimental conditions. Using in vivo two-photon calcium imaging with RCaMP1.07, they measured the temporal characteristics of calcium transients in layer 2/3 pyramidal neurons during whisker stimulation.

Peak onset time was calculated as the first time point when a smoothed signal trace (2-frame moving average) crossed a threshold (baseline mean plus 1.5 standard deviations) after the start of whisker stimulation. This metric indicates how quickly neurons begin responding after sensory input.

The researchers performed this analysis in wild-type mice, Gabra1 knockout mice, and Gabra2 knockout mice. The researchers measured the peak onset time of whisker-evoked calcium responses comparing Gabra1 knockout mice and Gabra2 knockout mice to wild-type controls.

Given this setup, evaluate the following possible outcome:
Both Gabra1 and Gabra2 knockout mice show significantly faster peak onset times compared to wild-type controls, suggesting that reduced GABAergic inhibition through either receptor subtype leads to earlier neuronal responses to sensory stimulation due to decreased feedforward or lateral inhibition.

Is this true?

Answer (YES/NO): NO